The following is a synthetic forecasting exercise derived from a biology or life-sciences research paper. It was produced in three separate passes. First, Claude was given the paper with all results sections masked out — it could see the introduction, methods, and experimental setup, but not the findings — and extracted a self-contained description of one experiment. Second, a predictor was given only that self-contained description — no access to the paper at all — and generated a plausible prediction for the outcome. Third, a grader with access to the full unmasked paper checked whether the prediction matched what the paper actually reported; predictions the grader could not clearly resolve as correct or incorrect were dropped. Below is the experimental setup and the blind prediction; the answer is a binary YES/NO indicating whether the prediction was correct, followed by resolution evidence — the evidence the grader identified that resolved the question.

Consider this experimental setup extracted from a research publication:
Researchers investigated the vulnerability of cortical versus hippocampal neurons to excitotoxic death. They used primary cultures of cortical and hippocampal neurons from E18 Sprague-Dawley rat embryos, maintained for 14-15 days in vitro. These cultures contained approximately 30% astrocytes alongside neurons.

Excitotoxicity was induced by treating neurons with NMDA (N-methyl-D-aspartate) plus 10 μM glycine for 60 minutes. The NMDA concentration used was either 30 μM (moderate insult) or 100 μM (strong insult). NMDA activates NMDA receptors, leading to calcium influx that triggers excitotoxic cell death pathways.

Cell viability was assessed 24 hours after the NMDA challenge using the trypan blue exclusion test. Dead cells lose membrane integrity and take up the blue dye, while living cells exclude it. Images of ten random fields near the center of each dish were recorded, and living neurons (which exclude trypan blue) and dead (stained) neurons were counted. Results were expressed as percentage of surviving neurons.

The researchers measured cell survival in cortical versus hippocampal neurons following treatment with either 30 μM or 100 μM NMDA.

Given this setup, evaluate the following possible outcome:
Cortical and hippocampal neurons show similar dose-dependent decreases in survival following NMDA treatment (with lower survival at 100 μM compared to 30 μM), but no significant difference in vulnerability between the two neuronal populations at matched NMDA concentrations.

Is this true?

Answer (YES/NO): NO